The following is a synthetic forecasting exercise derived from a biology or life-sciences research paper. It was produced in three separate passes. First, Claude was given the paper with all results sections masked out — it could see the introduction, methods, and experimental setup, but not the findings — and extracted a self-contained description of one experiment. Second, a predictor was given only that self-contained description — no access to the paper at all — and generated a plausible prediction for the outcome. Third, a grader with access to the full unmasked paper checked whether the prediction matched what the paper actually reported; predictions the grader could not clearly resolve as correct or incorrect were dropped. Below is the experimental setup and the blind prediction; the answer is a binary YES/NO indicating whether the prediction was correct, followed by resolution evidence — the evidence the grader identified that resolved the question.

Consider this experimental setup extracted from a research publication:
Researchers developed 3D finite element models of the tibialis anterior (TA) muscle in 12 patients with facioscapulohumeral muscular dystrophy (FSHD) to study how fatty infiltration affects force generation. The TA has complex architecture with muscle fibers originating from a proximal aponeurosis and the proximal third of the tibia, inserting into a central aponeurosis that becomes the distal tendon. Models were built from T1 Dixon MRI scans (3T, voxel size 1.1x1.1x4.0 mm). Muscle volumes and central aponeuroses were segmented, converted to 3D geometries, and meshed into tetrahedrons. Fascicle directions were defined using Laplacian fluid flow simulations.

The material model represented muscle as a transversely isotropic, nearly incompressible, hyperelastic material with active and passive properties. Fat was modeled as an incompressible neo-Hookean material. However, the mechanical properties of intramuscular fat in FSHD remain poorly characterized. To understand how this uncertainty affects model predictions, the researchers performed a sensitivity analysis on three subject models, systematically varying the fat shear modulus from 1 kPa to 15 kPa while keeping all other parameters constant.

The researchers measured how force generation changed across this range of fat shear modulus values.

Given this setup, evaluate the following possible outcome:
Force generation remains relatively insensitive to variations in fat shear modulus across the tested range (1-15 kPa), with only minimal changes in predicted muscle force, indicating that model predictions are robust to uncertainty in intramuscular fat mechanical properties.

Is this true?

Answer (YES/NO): YES